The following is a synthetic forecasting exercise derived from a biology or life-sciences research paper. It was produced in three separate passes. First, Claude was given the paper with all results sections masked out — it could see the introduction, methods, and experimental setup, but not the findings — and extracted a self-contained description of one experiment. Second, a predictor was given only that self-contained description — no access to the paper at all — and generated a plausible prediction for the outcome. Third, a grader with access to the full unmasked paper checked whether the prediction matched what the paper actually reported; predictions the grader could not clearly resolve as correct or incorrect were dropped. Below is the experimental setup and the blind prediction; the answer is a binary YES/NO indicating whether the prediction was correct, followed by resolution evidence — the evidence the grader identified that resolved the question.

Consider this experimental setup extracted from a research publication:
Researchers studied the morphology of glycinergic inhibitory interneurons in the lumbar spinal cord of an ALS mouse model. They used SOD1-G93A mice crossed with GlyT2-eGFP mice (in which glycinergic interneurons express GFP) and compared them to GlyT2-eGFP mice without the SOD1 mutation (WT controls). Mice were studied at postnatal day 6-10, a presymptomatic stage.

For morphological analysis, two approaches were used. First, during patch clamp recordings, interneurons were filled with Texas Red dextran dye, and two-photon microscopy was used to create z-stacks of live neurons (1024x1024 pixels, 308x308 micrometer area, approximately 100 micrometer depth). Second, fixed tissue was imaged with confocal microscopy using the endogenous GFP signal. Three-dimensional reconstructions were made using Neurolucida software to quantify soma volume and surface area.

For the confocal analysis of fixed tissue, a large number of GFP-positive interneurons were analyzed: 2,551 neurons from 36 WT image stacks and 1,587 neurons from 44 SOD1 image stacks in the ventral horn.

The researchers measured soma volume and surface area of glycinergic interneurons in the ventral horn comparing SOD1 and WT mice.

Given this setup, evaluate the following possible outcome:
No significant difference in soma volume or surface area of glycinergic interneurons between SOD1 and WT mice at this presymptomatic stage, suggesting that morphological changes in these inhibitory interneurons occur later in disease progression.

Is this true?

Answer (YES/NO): NO